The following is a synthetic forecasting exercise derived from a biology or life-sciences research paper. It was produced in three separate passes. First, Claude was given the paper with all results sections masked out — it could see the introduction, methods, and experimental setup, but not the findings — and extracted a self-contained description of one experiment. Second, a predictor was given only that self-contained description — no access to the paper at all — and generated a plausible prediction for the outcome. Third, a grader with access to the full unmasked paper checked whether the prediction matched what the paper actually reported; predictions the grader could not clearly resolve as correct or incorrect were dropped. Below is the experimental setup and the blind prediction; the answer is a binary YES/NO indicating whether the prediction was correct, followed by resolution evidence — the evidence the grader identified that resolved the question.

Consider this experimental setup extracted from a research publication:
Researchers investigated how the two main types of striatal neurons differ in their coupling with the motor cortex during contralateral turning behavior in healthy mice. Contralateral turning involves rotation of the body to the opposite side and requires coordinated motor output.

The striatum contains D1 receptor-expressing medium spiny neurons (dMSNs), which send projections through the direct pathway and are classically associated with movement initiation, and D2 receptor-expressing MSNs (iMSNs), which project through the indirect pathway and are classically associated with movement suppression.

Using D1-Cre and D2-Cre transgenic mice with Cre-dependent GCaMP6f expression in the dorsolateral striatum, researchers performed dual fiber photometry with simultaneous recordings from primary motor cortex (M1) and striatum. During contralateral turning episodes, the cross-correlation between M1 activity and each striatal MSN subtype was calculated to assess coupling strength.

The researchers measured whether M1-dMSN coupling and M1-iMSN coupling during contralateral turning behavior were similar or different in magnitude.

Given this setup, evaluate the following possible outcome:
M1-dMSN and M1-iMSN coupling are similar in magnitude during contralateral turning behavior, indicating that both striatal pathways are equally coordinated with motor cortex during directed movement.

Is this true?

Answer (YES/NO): YES